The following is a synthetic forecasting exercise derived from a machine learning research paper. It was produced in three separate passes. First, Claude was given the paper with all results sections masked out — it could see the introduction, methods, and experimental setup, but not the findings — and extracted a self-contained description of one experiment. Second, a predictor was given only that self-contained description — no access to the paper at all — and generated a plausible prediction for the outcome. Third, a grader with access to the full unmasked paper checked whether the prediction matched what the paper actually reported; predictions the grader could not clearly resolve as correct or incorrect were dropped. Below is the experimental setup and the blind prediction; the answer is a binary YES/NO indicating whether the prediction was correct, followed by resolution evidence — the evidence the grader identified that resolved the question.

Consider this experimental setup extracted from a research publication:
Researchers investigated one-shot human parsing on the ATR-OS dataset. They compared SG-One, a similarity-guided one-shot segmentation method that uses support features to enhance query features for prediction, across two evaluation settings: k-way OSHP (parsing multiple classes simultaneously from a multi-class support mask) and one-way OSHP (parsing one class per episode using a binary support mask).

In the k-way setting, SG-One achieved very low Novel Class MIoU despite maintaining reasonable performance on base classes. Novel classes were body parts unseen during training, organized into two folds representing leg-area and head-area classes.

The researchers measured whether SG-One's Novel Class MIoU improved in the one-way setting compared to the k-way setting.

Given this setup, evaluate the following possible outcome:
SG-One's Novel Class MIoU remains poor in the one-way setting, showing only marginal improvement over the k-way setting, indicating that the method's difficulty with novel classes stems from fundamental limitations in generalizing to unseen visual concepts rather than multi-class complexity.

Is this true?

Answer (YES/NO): YES